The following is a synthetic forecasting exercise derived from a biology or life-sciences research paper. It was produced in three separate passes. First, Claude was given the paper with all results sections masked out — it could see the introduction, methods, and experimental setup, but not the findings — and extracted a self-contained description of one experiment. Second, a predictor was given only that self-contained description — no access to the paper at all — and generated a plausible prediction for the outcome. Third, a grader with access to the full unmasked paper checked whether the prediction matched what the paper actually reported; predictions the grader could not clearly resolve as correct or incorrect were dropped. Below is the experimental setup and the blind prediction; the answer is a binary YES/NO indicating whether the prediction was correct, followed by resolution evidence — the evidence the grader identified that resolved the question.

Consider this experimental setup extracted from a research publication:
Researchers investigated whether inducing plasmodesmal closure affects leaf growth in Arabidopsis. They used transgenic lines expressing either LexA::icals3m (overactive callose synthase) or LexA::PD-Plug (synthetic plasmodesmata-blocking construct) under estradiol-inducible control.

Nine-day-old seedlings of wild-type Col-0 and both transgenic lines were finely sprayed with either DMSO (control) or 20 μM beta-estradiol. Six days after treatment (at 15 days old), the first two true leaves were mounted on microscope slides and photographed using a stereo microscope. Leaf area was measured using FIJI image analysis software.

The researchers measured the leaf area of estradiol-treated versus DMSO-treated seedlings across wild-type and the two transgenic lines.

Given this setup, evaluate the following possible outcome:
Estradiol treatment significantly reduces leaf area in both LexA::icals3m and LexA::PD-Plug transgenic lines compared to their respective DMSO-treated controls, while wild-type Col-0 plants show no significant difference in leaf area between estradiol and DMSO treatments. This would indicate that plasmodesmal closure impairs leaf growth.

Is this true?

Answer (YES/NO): NO